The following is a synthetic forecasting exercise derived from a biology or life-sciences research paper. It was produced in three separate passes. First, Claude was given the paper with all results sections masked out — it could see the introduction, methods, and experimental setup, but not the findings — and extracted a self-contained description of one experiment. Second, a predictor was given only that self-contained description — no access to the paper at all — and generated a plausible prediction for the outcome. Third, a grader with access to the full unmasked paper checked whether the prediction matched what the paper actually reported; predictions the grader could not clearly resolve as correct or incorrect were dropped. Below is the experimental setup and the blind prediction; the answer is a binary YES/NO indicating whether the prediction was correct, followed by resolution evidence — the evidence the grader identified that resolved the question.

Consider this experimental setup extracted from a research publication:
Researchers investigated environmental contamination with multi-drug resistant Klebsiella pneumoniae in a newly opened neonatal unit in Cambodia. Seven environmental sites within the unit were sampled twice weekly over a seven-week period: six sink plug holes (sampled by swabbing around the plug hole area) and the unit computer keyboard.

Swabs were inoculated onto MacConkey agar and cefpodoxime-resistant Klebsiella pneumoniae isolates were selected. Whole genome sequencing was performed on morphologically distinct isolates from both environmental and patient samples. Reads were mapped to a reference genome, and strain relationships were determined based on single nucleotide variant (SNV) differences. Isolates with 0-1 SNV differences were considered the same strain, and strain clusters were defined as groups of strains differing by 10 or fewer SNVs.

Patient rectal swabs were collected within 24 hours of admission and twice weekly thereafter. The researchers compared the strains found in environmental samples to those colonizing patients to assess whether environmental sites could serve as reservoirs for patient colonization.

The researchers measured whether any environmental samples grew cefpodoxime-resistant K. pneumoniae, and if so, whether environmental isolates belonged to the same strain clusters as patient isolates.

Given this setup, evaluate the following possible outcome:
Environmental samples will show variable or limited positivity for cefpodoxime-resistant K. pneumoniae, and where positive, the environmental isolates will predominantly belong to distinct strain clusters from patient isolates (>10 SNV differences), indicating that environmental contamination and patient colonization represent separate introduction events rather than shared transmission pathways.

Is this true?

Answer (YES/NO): NO